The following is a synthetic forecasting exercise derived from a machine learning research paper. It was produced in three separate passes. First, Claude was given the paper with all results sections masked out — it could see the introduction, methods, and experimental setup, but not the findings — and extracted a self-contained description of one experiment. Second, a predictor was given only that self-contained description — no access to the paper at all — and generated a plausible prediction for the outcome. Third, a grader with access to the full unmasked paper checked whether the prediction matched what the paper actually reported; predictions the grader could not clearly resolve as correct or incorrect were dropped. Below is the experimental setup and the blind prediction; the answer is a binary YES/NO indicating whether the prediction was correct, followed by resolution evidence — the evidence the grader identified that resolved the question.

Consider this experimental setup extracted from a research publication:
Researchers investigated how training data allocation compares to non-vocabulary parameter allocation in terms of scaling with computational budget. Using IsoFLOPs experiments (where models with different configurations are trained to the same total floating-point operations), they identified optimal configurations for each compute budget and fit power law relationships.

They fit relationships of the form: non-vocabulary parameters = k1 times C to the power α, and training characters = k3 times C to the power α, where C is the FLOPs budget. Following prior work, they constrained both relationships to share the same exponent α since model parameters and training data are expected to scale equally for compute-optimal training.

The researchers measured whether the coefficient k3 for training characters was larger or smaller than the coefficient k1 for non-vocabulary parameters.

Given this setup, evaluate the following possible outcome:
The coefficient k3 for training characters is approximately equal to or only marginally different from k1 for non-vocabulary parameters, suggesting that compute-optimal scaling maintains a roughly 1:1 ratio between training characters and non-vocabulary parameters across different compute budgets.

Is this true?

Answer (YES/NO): NO